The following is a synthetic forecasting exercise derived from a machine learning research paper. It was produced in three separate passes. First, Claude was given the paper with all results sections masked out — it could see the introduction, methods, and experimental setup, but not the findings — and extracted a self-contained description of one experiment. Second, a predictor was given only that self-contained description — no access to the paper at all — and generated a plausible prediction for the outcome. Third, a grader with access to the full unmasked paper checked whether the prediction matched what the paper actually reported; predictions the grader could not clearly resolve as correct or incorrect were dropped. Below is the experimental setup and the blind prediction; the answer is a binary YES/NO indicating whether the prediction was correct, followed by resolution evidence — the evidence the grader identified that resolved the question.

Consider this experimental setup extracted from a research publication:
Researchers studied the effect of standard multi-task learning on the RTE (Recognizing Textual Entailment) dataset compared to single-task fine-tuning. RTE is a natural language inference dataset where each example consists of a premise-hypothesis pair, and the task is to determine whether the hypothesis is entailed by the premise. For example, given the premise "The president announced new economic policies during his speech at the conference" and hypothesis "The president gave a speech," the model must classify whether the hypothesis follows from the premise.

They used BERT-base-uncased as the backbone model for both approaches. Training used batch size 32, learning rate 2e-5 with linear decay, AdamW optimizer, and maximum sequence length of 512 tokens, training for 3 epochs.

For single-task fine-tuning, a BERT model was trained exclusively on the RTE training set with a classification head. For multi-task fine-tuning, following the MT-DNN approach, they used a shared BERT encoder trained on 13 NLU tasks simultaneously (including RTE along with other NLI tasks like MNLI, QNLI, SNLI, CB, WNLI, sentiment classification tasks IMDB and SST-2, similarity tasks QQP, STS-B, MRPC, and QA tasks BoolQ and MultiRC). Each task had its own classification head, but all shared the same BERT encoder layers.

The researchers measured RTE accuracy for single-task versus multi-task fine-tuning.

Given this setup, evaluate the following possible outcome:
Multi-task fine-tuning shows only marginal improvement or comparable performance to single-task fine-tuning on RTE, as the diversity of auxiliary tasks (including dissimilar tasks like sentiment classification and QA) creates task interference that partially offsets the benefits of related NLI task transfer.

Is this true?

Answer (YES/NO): NO